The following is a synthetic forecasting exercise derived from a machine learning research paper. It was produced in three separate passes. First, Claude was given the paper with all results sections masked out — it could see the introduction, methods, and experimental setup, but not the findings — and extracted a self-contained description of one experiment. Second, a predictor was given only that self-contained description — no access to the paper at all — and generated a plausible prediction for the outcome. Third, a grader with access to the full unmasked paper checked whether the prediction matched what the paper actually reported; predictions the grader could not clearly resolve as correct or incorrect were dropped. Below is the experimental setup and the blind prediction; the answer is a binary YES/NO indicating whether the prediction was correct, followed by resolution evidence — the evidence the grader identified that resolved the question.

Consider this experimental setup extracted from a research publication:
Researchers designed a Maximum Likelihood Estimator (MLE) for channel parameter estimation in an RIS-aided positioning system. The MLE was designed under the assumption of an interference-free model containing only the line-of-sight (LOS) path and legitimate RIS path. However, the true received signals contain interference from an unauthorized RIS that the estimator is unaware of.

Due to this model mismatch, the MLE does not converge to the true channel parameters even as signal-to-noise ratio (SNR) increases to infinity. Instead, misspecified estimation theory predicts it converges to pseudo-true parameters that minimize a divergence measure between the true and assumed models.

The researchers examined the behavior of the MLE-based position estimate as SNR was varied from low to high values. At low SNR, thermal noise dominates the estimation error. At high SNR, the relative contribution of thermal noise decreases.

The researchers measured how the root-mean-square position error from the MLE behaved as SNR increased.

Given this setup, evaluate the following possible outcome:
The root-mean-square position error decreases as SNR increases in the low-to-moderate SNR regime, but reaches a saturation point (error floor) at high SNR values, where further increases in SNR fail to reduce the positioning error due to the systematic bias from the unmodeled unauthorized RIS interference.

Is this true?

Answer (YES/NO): YES